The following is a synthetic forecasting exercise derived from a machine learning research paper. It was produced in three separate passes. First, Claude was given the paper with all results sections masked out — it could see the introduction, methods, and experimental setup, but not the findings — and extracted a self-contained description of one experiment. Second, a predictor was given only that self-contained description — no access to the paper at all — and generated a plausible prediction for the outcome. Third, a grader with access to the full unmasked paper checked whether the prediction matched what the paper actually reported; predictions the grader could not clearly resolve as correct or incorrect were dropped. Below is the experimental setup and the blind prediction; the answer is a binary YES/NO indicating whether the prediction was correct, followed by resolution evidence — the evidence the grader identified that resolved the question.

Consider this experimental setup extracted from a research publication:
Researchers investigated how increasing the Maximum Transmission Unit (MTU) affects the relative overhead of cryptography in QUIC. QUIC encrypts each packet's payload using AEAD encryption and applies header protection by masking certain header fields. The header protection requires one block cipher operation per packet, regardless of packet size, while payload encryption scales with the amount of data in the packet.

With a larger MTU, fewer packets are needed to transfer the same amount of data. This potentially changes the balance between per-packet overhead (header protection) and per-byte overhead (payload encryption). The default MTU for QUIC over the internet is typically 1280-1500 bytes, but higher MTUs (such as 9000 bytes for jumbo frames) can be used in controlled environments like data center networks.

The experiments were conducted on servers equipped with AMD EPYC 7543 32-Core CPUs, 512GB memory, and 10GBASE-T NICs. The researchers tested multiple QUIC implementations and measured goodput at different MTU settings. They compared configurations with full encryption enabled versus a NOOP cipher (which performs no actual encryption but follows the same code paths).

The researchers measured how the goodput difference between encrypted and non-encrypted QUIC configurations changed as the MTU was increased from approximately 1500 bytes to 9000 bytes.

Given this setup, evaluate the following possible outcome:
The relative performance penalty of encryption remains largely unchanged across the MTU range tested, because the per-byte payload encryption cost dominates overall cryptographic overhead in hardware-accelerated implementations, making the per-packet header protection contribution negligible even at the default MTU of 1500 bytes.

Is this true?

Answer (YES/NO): YES